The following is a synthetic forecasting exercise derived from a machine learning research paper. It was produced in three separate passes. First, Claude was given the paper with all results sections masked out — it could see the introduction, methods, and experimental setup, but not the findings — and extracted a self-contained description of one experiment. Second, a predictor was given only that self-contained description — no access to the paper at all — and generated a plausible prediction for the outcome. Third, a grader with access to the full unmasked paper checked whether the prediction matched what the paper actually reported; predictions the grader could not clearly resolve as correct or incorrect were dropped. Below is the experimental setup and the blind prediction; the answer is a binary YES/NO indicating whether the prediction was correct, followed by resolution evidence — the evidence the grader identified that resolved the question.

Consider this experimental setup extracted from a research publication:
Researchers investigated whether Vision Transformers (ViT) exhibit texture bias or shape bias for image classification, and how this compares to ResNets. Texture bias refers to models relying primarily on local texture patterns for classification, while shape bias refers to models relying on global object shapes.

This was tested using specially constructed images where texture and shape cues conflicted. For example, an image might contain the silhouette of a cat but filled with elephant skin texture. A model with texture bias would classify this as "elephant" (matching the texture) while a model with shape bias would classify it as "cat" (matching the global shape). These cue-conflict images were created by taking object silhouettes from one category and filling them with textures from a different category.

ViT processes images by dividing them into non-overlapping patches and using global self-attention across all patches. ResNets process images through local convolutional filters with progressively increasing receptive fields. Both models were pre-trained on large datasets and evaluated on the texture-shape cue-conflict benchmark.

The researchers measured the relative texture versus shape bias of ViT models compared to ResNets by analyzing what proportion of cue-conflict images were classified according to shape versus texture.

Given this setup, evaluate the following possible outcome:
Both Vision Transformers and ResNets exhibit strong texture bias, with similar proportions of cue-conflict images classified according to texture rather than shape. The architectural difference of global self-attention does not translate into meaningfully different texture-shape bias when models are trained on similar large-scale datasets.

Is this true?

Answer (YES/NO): NO